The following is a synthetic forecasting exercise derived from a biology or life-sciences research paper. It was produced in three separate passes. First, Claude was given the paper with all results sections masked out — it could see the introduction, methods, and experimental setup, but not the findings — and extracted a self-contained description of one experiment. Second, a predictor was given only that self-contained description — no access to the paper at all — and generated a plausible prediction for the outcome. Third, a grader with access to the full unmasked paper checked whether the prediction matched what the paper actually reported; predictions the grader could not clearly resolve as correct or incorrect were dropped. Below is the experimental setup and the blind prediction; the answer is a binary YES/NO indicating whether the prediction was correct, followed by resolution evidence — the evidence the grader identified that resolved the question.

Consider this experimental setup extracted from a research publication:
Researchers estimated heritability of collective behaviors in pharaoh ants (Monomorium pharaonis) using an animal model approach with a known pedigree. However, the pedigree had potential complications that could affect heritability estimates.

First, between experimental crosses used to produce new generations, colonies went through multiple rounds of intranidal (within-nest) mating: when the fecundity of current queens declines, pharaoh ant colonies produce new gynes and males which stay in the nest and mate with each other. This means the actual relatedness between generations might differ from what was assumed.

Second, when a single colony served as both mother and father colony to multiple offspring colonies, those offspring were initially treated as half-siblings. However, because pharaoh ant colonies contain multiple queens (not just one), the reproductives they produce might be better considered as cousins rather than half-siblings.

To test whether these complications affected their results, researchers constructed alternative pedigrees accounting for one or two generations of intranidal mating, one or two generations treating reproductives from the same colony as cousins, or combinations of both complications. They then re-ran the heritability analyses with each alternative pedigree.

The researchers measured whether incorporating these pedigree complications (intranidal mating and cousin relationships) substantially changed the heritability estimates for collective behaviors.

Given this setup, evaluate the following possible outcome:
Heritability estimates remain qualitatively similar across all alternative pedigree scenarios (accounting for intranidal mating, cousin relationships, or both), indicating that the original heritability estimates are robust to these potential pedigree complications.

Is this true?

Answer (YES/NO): YES